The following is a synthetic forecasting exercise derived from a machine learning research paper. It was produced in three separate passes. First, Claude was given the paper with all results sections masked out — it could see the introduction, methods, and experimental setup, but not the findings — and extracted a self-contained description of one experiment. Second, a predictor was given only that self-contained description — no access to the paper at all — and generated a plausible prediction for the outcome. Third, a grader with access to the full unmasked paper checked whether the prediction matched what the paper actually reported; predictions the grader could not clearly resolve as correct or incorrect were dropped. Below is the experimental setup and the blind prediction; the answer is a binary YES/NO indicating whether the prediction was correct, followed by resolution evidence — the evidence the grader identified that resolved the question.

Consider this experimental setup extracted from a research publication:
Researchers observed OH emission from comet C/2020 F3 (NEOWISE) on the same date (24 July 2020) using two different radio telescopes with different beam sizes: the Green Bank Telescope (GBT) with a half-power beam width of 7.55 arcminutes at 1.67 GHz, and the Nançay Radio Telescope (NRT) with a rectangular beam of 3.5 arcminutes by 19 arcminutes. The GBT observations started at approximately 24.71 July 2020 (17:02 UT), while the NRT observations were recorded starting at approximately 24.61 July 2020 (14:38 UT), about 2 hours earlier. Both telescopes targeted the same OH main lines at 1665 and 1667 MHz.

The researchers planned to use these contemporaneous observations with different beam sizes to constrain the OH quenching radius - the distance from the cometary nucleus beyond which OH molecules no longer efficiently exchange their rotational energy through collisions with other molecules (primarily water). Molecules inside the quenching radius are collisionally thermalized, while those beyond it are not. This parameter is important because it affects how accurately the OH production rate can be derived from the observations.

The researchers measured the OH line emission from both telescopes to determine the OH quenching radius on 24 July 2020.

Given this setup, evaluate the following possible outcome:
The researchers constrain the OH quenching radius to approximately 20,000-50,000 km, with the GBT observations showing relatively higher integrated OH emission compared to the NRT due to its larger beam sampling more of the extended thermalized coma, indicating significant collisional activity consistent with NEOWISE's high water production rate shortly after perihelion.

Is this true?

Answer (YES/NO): NO